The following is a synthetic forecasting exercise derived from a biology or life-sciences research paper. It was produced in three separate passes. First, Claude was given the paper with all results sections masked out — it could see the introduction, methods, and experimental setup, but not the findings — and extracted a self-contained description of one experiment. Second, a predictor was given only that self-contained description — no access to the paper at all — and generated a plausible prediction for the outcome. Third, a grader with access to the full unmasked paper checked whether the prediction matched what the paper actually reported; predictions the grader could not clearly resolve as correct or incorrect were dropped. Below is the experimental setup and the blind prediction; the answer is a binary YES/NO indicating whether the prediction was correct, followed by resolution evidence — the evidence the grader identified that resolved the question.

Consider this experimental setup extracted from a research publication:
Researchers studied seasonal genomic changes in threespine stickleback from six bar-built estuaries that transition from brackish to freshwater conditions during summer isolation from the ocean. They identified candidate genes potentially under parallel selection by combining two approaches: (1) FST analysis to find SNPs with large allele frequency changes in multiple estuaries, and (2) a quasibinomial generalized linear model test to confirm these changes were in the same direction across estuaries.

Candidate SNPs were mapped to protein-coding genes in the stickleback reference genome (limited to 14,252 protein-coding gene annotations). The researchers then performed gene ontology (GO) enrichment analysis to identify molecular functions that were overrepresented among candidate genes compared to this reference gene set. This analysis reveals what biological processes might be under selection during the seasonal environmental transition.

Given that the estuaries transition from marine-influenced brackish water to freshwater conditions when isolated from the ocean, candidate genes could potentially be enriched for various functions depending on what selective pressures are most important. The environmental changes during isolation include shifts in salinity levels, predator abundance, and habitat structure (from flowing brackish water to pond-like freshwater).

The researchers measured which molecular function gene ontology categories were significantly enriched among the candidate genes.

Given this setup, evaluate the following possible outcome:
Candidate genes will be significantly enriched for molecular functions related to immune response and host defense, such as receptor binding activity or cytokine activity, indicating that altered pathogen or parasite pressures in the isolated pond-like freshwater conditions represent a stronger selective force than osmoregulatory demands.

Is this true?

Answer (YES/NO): NO